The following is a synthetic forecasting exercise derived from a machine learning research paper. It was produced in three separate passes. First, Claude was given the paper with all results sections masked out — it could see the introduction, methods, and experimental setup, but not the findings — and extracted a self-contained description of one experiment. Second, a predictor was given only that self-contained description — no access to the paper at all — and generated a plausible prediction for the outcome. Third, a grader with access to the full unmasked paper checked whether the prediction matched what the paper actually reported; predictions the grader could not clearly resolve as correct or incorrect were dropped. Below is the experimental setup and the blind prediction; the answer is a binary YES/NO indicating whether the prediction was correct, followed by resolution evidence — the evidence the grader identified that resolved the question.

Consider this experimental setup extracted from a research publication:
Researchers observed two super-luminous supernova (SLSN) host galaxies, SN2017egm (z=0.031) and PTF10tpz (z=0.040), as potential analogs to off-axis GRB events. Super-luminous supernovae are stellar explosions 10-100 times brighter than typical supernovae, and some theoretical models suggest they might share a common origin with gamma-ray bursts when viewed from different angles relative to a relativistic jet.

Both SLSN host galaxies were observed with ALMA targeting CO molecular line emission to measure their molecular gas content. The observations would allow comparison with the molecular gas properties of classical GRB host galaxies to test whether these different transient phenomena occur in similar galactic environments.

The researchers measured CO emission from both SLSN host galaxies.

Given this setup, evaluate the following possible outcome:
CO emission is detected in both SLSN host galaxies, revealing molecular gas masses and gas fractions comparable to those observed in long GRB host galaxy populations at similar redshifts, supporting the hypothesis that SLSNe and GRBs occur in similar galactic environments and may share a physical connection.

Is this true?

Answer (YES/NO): YES